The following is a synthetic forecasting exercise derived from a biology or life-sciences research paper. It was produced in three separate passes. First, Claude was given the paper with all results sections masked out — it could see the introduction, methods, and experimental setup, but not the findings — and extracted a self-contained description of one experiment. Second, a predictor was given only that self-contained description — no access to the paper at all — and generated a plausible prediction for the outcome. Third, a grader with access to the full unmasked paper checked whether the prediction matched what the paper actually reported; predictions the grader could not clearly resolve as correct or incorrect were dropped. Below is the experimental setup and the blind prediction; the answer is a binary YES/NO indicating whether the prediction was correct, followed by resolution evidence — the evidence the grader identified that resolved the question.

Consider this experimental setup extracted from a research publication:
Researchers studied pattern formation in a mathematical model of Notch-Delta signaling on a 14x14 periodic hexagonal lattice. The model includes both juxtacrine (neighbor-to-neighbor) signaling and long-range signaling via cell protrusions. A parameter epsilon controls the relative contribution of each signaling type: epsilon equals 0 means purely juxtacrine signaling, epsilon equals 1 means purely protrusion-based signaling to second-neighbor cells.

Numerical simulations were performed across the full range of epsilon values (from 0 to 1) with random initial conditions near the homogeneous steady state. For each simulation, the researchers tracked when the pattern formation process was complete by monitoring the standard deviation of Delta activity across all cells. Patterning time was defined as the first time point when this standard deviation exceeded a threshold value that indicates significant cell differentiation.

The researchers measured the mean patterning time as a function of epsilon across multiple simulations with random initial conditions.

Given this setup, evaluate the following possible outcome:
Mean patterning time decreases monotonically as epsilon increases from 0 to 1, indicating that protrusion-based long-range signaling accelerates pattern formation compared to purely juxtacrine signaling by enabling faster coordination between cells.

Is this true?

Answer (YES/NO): NO